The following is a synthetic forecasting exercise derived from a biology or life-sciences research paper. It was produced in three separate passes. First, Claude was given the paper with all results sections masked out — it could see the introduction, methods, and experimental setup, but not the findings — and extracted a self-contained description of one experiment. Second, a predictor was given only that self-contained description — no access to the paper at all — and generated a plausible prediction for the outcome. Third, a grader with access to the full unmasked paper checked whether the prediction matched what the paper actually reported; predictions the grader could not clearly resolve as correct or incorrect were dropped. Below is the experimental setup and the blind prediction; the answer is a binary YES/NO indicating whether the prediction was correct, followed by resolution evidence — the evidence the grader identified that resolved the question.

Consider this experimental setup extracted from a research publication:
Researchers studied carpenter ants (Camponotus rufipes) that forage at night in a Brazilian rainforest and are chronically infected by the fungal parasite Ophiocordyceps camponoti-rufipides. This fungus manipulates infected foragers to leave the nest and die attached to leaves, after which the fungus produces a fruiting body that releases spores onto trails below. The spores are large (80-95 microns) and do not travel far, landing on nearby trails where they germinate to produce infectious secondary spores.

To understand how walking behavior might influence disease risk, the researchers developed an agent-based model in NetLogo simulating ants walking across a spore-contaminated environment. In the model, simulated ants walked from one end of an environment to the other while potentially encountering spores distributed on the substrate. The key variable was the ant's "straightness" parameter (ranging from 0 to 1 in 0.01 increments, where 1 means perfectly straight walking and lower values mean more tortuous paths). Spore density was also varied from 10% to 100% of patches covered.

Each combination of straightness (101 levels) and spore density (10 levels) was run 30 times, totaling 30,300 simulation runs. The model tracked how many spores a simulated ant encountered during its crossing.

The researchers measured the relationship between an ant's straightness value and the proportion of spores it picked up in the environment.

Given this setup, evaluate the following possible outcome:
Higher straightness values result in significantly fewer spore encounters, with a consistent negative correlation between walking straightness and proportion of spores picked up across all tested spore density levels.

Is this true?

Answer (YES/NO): YES